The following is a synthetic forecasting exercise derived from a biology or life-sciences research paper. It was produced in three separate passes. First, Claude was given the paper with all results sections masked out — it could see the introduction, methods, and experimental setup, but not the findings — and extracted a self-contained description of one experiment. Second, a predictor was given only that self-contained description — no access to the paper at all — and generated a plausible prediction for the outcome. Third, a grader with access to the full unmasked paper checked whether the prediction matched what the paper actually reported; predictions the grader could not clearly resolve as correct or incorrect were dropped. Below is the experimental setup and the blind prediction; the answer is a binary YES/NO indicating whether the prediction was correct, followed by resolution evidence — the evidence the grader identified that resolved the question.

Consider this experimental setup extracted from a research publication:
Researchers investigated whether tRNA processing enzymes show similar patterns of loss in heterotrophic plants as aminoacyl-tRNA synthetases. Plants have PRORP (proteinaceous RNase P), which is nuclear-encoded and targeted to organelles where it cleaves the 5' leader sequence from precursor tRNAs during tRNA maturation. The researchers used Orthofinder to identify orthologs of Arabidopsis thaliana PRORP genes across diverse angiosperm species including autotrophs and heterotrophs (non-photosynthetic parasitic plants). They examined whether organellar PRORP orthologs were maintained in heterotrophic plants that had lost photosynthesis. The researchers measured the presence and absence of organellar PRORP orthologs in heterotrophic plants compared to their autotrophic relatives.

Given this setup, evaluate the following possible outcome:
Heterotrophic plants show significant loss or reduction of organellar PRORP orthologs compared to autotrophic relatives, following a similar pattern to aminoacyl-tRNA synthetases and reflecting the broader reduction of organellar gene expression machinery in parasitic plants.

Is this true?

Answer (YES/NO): NO